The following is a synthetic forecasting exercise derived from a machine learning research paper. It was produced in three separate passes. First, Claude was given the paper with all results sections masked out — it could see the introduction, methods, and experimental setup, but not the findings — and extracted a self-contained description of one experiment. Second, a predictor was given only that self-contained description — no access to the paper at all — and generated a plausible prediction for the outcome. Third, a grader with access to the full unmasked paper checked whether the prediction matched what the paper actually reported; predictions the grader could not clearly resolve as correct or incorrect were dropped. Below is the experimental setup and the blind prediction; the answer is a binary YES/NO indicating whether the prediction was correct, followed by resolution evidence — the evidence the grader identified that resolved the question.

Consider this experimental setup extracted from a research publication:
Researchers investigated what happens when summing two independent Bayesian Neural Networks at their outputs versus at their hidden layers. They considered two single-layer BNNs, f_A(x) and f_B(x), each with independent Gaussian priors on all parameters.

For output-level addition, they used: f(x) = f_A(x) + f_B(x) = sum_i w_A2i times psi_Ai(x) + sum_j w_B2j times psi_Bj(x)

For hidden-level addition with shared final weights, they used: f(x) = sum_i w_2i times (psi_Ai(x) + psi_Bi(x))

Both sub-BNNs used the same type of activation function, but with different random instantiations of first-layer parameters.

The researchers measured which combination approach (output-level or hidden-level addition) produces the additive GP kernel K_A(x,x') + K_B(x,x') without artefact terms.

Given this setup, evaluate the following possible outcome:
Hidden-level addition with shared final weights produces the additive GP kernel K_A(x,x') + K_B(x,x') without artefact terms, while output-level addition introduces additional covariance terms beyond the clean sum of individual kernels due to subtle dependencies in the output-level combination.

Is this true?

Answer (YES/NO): NO